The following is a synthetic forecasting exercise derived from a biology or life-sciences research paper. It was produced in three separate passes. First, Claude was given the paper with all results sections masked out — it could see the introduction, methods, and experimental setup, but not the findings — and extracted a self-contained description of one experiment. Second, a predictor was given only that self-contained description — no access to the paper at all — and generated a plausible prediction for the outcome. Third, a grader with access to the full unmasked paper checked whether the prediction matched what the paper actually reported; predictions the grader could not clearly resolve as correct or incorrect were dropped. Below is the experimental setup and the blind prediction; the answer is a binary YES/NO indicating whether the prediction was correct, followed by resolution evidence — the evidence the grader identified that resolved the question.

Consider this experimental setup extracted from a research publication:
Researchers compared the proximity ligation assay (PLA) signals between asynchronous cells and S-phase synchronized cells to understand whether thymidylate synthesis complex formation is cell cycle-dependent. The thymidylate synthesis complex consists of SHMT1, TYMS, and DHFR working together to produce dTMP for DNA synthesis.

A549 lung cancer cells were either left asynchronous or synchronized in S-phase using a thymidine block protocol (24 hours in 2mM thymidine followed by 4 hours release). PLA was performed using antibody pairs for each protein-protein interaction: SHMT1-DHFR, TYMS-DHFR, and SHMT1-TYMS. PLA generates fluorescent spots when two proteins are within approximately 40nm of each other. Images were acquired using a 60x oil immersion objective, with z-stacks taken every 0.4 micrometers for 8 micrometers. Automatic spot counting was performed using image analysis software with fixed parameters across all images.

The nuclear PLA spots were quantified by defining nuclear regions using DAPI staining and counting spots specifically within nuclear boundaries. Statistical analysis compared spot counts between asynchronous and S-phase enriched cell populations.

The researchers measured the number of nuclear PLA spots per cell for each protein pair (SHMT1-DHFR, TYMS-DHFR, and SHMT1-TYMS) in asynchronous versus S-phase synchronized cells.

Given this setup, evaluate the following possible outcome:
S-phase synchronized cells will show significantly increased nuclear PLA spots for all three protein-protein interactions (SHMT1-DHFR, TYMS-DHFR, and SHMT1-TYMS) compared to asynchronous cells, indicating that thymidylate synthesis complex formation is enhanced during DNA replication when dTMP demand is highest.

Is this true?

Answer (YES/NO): NO